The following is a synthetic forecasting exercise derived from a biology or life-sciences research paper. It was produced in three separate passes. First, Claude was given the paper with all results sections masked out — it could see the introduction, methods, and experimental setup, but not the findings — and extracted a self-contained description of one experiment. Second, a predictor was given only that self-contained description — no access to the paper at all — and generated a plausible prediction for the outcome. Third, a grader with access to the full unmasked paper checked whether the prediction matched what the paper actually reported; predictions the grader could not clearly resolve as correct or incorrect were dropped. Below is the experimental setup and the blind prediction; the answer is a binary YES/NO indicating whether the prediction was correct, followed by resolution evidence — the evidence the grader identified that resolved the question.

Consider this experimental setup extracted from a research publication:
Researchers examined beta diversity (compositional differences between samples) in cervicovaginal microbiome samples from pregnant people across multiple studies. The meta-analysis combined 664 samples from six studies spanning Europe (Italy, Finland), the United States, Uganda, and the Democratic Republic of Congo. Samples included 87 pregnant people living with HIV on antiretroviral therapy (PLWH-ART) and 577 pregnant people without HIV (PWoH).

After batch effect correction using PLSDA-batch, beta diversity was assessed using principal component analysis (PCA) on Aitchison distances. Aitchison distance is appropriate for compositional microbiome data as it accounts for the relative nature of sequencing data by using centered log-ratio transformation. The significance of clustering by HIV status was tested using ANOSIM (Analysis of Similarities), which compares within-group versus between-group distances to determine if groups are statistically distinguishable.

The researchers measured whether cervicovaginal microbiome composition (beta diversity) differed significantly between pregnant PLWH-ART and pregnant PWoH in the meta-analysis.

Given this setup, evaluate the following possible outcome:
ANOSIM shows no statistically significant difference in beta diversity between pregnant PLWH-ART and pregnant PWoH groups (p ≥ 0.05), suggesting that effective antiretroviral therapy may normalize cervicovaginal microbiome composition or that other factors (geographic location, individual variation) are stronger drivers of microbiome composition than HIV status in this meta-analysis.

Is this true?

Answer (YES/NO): NO